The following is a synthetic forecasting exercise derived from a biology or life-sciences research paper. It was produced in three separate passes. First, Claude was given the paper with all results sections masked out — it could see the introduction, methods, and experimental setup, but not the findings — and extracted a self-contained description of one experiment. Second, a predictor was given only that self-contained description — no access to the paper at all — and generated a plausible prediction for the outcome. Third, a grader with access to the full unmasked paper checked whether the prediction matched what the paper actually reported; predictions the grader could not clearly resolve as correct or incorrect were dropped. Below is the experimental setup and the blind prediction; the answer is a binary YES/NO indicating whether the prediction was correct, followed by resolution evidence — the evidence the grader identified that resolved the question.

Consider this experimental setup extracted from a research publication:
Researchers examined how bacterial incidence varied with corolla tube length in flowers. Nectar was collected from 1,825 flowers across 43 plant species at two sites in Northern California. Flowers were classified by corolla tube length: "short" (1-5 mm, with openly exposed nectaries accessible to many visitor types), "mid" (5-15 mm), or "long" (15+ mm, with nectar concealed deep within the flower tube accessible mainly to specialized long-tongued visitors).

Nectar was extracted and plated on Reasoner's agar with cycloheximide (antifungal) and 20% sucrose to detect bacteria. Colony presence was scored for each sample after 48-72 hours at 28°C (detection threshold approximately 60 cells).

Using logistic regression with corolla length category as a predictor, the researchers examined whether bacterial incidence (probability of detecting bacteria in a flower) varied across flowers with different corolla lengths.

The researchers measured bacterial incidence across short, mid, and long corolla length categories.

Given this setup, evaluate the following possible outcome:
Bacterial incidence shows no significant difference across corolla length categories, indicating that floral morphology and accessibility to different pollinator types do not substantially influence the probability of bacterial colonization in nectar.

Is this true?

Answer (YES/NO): YES